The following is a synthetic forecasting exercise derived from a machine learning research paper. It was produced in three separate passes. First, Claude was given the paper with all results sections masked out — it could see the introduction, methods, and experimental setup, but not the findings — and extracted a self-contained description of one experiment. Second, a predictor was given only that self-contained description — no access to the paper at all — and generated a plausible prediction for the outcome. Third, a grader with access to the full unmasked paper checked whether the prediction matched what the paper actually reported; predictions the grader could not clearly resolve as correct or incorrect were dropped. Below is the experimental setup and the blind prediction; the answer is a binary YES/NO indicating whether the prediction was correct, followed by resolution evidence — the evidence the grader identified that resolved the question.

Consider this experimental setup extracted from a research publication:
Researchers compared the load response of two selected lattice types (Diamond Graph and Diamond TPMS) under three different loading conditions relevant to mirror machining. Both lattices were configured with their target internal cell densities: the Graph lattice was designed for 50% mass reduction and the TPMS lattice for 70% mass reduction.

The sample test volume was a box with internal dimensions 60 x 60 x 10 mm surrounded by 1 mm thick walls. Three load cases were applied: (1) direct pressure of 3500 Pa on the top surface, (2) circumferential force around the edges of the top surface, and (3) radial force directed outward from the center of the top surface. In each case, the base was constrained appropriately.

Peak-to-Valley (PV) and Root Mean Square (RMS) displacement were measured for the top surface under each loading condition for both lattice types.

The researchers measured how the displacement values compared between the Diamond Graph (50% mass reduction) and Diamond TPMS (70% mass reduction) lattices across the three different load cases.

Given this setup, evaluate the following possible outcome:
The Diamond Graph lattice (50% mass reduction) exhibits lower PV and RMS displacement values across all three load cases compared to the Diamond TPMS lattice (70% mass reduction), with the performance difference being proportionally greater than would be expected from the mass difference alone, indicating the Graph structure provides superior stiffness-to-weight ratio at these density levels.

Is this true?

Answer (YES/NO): NO